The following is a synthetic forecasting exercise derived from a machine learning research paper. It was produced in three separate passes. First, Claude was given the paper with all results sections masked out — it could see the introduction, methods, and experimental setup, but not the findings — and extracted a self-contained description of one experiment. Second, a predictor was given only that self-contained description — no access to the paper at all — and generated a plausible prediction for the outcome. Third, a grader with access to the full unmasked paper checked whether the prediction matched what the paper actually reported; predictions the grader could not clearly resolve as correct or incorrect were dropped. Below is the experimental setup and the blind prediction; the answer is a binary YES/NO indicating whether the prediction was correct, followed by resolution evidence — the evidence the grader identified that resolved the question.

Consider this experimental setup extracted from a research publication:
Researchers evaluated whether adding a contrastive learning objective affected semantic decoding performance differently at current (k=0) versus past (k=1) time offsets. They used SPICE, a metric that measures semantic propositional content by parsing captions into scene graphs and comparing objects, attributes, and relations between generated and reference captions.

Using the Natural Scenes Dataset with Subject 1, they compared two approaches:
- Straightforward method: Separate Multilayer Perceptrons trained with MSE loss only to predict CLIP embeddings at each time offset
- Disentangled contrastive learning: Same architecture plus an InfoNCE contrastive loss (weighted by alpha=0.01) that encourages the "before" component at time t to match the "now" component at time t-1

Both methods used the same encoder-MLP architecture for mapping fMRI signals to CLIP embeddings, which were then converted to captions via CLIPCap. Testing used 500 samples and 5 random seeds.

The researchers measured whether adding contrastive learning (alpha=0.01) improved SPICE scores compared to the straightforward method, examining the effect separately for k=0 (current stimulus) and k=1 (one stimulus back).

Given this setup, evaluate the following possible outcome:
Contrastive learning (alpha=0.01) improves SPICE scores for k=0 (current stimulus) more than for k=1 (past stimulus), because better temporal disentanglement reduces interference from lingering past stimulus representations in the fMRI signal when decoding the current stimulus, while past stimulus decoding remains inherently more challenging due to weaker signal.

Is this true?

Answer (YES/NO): YES